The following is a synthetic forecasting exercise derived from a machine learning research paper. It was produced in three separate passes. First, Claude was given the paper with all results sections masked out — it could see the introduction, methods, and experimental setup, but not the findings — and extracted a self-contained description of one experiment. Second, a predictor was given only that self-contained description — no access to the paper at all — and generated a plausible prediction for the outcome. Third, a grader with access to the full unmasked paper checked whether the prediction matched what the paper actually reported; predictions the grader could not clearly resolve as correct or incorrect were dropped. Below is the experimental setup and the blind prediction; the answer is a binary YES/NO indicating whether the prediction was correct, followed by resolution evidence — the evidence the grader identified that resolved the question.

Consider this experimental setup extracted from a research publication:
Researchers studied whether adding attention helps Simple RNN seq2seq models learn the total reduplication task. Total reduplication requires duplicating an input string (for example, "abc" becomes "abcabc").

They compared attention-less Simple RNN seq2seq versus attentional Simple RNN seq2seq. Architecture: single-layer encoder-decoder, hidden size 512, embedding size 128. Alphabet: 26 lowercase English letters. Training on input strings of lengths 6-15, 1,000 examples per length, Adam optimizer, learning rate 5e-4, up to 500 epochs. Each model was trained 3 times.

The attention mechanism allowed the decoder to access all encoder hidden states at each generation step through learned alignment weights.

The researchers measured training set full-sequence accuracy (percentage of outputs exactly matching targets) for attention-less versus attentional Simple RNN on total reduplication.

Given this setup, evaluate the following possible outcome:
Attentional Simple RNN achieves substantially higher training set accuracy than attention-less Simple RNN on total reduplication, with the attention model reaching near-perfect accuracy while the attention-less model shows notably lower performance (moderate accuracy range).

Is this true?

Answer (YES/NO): NO